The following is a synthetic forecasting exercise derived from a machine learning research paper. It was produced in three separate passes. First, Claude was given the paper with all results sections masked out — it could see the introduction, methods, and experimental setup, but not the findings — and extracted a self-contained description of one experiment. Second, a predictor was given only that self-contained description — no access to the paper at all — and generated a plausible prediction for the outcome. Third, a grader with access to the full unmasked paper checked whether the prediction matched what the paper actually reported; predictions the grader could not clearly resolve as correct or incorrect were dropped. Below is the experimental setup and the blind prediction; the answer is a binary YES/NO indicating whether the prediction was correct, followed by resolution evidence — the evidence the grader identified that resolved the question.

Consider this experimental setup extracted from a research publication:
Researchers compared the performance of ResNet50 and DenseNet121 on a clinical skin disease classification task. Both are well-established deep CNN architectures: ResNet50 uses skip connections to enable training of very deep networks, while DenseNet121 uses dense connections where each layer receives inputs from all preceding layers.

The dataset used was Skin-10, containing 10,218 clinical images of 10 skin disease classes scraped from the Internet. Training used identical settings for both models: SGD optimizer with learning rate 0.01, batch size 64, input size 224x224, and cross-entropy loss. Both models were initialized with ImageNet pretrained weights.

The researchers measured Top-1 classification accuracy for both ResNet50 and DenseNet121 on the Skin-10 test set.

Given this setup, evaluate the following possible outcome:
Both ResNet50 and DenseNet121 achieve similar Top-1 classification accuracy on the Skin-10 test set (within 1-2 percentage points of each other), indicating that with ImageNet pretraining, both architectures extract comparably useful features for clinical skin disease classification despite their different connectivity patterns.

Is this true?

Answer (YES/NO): YES